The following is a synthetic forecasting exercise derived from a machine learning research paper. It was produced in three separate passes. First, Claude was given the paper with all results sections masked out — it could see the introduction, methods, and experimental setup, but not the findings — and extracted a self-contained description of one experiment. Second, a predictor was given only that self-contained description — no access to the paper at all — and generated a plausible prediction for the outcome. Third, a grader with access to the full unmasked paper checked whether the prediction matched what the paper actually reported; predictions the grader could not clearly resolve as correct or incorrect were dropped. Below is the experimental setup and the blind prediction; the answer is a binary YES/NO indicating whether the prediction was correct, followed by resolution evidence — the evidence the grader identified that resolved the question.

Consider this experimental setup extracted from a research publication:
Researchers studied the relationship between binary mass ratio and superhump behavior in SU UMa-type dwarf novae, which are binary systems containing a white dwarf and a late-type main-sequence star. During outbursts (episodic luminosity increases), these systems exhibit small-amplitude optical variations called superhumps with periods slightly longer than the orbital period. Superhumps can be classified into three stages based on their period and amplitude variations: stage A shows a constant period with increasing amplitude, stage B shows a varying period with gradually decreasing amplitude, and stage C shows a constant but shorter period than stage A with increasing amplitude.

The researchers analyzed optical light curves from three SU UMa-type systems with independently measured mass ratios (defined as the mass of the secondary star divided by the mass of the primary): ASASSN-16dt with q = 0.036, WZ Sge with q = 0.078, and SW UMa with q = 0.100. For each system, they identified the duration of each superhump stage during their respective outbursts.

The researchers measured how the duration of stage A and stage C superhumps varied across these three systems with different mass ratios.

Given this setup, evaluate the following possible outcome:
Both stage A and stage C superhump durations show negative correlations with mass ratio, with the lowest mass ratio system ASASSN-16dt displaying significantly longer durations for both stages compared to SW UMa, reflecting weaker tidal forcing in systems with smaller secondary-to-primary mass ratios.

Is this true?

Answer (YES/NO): NO